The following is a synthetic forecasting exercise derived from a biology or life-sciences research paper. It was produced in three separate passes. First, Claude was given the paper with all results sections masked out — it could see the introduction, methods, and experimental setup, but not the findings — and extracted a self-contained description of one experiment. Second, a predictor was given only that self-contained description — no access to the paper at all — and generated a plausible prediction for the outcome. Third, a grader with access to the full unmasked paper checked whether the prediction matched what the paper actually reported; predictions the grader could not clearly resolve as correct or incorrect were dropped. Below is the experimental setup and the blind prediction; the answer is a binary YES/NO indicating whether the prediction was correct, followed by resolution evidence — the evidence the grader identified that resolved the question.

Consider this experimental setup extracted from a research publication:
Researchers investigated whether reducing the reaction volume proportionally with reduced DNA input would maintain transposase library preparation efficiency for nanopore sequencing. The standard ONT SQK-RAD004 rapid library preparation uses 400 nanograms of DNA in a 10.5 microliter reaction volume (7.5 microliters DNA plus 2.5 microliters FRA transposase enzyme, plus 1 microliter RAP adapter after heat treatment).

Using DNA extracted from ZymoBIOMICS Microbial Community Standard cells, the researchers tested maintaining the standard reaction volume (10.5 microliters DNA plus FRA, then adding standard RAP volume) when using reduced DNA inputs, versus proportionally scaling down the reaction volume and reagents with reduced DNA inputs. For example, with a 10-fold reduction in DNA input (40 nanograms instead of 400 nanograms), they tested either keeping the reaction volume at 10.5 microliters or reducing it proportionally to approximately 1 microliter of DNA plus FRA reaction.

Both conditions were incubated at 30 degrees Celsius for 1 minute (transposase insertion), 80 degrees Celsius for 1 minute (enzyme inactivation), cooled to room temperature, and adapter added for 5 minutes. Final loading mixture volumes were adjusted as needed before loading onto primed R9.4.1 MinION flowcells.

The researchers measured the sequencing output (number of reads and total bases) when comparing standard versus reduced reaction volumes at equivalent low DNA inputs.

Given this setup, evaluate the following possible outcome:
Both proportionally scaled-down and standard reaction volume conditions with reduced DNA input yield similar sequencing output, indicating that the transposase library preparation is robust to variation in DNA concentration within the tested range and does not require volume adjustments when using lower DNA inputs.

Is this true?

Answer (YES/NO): NO